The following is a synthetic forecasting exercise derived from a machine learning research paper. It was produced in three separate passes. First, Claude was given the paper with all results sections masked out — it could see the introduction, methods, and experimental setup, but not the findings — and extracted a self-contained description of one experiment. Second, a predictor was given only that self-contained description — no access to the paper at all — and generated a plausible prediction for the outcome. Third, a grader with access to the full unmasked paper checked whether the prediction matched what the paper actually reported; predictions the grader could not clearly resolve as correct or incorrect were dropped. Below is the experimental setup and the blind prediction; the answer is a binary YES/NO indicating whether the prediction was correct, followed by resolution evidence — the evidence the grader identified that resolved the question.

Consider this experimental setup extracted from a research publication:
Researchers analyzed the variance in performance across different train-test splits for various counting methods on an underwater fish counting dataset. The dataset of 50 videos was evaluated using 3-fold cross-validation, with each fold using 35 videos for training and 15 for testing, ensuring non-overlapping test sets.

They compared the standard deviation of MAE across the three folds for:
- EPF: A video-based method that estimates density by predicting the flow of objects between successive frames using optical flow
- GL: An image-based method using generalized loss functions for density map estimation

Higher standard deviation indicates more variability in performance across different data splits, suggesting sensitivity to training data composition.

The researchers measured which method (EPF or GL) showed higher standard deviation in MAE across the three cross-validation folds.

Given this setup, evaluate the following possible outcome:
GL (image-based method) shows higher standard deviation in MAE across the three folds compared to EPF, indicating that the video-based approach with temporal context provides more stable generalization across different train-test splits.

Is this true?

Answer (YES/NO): YES